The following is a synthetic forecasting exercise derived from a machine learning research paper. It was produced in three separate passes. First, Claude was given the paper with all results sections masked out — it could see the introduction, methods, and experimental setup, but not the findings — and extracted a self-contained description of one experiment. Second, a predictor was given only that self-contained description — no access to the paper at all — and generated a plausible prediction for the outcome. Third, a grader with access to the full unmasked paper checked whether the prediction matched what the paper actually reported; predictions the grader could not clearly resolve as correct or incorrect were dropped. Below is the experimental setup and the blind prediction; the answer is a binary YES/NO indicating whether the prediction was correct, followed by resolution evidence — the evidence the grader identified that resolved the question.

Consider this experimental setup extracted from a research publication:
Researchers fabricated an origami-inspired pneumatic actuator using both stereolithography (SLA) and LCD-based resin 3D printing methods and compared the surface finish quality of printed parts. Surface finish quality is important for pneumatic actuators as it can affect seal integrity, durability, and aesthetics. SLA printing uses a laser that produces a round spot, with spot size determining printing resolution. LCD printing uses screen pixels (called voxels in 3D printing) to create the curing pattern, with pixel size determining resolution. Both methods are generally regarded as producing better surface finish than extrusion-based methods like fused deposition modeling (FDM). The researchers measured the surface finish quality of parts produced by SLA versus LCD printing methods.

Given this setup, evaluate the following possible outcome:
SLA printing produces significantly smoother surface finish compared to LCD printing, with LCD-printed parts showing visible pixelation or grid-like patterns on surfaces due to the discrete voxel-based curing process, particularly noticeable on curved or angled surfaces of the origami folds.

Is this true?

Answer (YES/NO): NO